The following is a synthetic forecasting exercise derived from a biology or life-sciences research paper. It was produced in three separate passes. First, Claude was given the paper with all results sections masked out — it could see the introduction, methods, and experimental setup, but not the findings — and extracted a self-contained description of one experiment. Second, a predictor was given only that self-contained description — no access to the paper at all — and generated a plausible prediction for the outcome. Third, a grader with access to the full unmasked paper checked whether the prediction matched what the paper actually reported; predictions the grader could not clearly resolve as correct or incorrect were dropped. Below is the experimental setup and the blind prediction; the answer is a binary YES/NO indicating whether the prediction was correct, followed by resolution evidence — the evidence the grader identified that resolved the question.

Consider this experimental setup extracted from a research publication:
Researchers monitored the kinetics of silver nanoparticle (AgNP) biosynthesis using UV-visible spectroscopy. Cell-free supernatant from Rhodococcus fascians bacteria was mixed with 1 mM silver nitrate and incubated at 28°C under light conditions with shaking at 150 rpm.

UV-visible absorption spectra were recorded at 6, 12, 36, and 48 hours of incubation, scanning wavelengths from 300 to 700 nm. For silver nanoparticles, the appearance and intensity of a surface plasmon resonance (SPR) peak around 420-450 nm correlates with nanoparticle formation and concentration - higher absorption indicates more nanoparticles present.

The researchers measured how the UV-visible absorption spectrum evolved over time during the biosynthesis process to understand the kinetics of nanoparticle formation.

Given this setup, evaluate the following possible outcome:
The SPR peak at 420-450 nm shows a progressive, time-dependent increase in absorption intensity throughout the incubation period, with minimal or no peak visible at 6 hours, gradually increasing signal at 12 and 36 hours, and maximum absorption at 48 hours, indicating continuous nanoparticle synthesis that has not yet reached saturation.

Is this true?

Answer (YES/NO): YES